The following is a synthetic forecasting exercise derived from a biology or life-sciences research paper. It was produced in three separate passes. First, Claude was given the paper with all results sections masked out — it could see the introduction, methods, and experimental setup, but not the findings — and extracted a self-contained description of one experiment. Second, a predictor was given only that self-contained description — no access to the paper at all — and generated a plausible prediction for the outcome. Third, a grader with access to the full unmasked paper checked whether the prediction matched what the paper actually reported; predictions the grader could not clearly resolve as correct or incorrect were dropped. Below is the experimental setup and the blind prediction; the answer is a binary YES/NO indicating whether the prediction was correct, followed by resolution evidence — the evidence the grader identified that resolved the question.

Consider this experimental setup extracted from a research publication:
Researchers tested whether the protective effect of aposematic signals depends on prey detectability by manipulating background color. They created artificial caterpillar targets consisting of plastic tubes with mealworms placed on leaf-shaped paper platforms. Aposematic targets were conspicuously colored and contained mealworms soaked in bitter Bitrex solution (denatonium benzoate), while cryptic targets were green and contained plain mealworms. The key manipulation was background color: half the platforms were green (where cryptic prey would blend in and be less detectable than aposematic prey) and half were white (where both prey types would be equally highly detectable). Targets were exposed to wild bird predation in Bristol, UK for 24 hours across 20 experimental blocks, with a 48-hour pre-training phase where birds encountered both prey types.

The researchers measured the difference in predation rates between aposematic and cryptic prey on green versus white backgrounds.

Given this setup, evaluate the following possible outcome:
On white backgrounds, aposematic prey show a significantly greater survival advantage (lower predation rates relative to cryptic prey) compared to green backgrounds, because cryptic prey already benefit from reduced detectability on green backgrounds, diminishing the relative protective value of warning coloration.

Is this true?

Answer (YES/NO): NO